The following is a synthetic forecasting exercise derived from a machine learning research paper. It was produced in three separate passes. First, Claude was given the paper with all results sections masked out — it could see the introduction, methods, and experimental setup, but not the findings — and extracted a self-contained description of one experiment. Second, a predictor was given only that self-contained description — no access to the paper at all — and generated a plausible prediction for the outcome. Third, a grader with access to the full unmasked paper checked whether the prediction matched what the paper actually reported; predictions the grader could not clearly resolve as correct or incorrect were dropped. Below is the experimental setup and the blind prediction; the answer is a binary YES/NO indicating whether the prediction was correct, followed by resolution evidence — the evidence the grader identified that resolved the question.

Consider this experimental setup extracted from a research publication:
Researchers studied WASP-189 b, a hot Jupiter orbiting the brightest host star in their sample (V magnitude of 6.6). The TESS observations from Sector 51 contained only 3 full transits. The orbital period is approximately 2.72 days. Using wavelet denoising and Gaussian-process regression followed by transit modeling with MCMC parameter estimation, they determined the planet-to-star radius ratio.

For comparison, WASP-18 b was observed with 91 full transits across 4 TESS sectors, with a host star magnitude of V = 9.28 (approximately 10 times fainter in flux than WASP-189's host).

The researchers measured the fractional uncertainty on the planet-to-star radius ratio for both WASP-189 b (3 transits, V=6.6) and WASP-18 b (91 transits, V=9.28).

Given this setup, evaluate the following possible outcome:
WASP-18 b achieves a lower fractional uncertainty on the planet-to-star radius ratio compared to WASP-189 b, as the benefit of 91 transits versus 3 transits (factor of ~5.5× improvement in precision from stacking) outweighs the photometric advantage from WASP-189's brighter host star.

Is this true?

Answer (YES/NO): YES